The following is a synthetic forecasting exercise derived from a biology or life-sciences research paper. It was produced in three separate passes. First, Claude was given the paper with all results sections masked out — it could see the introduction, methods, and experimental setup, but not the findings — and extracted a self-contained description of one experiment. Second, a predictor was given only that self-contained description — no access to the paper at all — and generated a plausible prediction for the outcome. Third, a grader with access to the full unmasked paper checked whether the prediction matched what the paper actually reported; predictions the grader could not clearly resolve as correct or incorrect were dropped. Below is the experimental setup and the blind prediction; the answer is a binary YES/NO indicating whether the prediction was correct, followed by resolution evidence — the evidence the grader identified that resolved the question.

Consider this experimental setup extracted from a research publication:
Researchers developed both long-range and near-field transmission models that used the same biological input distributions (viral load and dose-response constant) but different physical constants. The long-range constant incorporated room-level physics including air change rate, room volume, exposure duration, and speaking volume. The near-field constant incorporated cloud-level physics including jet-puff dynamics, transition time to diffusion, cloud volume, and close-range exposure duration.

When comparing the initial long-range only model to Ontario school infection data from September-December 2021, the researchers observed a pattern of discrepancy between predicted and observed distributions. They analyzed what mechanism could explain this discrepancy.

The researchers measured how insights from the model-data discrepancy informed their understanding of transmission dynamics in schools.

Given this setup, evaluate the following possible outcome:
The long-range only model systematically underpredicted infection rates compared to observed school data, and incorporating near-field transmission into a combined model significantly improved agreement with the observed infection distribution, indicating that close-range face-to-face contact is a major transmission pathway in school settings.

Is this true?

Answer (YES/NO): YES